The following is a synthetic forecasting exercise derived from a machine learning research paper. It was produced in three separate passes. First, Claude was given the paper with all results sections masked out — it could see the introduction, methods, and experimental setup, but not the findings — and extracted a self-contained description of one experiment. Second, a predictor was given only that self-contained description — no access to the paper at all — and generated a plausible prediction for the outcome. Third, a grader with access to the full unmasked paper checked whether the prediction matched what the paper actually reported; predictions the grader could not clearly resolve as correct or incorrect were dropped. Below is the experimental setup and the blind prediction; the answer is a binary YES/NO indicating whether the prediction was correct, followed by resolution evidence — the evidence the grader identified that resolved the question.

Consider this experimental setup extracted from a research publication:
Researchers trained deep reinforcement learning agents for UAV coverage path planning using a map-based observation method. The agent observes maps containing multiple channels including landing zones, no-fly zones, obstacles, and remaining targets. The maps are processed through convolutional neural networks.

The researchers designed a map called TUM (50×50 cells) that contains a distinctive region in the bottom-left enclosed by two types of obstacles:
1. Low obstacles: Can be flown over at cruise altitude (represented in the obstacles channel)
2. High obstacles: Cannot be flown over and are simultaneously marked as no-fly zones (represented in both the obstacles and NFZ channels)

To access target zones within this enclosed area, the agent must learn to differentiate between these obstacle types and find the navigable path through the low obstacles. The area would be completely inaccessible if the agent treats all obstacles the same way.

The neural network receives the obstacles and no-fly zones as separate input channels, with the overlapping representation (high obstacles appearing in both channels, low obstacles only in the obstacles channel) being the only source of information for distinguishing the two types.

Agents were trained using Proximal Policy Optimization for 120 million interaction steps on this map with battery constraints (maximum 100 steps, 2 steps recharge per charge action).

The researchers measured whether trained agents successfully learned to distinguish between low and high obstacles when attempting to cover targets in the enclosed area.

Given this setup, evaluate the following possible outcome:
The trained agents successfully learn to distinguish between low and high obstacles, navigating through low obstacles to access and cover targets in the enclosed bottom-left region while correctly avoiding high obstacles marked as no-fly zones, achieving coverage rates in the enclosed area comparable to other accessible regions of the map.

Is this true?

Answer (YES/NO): YES